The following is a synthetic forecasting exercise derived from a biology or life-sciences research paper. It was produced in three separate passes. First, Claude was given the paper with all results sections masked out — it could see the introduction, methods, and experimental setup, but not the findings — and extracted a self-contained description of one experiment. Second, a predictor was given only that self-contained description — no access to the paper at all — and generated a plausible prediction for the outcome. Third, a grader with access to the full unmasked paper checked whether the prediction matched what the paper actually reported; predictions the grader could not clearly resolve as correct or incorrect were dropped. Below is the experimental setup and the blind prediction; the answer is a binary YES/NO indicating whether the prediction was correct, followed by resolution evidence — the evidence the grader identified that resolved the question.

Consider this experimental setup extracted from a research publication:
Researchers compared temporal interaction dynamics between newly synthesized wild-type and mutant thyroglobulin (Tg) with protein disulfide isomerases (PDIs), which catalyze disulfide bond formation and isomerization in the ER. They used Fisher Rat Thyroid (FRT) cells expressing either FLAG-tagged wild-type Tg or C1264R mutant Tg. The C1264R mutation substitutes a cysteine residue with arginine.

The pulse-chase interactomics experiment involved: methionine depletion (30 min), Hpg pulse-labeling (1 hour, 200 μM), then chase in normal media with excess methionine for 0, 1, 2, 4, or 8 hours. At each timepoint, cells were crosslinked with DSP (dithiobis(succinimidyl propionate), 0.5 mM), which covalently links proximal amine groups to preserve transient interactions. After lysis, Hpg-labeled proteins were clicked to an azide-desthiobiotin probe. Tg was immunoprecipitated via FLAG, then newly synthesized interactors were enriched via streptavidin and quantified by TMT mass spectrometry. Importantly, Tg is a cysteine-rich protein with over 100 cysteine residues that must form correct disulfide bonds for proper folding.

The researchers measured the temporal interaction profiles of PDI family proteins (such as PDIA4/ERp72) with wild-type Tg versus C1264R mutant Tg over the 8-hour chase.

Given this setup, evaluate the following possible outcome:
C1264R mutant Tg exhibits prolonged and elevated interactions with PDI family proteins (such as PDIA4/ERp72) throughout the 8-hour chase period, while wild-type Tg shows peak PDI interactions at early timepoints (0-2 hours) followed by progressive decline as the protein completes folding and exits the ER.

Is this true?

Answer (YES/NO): YES